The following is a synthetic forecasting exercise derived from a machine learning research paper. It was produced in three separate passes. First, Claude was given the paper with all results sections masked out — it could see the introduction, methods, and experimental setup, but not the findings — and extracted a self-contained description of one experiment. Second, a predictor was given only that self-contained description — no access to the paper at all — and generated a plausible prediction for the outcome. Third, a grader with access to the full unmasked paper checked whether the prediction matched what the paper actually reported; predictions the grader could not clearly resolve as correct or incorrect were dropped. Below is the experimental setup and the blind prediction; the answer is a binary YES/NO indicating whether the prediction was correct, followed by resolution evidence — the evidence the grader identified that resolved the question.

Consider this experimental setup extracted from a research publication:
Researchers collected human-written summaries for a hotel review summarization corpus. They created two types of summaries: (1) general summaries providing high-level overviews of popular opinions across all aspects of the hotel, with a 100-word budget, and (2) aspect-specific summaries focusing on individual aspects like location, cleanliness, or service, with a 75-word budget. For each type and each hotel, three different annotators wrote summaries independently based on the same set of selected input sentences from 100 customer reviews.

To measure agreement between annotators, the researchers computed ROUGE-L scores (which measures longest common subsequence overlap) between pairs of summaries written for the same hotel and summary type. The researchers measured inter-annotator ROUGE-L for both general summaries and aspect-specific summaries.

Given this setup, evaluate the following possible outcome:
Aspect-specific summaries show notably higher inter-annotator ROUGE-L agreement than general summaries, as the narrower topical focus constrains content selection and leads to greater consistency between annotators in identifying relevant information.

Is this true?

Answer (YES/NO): YES